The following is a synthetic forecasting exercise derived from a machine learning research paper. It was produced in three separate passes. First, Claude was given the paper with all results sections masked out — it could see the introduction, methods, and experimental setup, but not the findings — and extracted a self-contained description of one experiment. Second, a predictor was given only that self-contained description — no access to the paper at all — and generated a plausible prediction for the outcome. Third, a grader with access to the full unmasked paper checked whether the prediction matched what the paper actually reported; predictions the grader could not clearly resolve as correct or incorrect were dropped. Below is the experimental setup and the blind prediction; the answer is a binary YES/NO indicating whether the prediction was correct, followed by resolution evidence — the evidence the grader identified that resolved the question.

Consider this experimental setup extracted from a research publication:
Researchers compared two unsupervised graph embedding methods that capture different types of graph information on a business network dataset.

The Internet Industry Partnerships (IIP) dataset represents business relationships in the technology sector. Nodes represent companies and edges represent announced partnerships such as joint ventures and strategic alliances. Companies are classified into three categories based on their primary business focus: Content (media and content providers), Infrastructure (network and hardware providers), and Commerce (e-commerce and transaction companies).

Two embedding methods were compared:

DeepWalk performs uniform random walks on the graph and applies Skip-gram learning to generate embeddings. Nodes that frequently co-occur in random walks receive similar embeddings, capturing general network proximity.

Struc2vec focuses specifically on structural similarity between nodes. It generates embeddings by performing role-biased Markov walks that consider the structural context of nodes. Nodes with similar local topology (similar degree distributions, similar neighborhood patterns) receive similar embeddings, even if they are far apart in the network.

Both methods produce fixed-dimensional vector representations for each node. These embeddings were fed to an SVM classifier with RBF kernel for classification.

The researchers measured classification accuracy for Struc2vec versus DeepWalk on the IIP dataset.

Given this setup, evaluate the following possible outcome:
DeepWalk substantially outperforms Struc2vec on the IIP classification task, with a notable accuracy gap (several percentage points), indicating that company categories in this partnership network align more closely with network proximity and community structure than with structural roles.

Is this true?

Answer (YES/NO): NO